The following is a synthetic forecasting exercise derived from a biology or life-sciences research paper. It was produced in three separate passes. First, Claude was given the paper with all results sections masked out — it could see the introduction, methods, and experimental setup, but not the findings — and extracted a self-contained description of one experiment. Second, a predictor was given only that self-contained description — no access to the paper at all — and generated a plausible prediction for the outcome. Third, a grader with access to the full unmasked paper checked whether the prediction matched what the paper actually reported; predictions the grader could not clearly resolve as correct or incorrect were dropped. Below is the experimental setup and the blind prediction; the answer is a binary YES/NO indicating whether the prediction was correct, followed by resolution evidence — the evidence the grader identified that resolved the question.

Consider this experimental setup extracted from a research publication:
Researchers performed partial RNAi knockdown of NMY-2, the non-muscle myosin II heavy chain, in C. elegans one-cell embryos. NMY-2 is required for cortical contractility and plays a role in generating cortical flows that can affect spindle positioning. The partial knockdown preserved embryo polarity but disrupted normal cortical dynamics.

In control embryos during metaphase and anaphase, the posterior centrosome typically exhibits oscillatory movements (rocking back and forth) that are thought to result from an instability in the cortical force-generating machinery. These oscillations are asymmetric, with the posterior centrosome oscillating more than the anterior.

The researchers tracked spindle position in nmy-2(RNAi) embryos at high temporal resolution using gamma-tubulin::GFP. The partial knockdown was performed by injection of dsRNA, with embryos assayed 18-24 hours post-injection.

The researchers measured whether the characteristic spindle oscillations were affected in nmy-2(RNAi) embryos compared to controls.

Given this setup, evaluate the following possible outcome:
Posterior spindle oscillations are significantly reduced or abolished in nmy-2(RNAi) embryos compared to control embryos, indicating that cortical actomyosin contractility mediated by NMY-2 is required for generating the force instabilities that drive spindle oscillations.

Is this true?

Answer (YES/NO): YES